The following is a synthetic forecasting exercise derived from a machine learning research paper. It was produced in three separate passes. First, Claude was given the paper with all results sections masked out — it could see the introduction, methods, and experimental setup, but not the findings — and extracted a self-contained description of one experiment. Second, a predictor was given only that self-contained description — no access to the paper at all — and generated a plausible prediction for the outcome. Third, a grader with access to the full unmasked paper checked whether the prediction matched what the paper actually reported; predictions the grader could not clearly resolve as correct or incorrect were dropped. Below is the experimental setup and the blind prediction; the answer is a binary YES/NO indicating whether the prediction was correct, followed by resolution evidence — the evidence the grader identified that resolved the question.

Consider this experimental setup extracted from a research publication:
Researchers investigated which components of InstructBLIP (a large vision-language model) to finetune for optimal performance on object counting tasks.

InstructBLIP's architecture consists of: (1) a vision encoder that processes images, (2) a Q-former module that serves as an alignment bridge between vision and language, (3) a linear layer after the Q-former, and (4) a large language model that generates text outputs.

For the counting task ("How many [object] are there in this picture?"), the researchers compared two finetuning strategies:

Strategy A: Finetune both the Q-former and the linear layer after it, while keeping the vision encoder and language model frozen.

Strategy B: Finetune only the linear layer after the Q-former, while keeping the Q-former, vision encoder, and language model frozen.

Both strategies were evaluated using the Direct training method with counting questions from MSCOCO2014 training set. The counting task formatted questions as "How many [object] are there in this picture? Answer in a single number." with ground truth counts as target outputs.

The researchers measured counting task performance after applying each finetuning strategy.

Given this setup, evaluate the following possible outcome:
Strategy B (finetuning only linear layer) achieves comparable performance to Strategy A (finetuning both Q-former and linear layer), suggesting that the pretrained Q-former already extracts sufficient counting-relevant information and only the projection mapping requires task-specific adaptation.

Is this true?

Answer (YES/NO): NO